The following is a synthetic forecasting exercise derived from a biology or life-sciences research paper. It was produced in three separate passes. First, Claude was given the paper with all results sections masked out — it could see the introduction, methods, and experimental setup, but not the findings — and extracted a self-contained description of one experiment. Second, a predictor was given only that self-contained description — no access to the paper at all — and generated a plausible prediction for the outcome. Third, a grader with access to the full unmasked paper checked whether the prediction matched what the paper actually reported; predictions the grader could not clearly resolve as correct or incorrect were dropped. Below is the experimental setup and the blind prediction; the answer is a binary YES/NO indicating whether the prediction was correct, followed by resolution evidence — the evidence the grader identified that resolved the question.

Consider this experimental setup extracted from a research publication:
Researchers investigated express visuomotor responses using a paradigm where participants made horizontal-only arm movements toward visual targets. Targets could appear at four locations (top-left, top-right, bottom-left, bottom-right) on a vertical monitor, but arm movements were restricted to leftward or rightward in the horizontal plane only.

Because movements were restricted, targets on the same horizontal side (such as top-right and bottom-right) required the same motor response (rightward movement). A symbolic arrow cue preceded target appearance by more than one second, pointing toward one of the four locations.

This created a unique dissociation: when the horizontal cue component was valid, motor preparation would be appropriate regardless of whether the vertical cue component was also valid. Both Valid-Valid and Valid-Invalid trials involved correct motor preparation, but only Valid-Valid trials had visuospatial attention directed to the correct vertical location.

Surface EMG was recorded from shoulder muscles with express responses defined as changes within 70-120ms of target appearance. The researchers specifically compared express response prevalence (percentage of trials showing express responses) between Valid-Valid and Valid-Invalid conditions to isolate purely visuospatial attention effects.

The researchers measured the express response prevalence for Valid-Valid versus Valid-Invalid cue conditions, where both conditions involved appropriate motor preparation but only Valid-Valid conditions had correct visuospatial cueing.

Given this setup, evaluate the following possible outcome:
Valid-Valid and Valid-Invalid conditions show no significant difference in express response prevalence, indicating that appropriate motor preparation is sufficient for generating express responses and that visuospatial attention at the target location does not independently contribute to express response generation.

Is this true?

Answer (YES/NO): YES